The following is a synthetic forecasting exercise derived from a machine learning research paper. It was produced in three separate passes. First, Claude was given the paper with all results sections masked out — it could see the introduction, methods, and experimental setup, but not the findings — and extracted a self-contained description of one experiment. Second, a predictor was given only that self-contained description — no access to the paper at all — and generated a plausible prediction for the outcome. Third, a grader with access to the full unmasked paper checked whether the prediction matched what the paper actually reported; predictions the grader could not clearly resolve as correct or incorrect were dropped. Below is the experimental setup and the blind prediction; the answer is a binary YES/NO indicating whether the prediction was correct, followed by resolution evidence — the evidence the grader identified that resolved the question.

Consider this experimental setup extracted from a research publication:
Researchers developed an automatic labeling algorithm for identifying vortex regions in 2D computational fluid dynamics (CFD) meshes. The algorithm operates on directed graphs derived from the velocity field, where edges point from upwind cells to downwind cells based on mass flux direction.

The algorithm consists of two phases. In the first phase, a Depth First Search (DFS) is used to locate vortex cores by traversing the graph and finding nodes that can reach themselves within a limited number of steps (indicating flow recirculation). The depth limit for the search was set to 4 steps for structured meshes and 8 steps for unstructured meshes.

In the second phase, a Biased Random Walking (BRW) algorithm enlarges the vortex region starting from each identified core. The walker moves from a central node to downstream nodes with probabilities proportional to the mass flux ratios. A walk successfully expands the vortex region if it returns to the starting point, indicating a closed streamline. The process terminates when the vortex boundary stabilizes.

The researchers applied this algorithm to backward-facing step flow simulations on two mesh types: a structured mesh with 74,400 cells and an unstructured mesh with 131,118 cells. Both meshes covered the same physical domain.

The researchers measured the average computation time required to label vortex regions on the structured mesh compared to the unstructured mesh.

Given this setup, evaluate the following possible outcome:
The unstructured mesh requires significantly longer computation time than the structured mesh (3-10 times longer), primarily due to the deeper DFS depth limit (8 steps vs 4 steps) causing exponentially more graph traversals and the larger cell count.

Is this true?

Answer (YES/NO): NO